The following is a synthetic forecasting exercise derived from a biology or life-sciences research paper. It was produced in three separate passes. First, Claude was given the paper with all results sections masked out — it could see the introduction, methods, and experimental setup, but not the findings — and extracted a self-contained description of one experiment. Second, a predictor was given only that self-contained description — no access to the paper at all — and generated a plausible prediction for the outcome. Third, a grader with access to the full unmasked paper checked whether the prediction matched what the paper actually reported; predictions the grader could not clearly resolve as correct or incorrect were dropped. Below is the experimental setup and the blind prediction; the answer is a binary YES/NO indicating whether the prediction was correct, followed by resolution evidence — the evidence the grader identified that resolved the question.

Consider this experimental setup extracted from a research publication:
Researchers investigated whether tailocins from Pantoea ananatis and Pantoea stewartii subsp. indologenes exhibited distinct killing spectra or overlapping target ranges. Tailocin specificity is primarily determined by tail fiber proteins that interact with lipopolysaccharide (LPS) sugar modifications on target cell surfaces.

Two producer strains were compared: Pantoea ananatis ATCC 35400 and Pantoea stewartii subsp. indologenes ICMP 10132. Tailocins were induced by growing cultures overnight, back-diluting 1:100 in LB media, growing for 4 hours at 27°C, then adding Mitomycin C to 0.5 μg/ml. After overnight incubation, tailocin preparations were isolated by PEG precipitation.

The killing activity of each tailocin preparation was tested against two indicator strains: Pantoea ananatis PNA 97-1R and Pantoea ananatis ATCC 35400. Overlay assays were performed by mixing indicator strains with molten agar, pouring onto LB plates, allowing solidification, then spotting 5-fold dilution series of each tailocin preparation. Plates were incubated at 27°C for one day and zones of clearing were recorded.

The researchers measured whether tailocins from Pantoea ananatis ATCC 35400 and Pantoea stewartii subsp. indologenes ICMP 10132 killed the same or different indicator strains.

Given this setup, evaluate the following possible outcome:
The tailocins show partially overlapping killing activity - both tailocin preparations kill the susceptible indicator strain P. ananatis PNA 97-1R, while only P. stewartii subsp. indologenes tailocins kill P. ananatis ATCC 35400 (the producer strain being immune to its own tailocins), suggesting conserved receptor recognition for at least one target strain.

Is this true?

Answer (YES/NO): NO